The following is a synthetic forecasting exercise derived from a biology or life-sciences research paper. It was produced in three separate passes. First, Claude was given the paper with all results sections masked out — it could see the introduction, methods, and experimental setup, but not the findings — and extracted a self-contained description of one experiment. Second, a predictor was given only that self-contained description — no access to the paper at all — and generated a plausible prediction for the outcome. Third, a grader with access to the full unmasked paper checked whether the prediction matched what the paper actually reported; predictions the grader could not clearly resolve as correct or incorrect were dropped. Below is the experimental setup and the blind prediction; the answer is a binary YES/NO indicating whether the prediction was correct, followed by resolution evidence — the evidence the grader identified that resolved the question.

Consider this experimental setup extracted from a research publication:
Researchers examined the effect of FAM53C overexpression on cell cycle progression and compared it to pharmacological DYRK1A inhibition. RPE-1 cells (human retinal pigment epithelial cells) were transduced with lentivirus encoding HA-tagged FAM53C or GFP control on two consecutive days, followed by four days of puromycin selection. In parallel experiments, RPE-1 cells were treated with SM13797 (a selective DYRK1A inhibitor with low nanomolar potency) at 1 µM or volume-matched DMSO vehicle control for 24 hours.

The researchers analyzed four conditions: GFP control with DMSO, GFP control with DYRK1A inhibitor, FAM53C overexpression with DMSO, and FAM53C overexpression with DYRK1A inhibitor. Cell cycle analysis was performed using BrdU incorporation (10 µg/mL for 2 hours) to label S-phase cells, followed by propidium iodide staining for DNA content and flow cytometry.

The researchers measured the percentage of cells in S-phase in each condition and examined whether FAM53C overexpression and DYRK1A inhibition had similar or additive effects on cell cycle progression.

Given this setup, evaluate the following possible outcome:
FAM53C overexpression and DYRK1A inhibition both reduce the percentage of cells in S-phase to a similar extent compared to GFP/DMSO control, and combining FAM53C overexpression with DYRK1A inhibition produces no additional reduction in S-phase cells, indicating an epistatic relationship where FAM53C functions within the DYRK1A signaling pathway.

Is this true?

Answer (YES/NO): NO